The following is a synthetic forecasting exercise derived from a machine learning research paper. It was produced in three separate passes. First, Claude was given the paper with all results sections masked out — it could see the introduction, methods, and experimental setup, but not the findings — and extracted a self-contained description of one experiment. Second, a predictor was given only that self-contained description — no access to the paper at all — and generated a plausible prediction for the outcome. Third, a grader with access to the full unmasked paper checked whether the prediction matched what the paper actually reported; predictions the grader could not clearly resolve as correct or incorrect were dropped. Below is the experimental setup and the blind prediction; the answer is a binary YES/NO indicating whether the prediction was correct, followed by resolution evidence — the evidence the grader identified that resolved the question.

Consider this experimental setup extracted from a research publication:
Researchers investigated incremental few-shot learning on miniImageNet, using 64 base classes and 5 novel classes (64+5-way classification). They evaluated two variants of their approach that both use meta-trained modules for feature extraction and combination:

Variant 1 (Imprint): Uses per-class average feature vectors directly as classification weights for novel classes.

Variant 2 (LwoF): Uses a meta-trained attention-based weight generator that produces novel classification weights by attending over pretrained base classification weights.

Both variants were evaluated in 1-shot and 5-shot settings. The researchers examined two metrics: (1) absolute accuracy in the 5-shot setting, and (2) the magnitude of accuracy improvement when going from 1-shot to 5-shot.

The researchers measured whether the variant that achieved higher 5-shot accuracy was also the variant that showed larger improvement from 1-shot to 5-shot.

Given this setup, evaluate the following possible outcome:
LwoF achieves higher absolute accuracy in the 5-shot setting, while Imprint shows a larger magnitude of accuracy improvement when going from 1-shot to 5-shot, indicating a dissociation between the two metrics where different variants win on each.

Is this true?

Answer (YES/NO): NO